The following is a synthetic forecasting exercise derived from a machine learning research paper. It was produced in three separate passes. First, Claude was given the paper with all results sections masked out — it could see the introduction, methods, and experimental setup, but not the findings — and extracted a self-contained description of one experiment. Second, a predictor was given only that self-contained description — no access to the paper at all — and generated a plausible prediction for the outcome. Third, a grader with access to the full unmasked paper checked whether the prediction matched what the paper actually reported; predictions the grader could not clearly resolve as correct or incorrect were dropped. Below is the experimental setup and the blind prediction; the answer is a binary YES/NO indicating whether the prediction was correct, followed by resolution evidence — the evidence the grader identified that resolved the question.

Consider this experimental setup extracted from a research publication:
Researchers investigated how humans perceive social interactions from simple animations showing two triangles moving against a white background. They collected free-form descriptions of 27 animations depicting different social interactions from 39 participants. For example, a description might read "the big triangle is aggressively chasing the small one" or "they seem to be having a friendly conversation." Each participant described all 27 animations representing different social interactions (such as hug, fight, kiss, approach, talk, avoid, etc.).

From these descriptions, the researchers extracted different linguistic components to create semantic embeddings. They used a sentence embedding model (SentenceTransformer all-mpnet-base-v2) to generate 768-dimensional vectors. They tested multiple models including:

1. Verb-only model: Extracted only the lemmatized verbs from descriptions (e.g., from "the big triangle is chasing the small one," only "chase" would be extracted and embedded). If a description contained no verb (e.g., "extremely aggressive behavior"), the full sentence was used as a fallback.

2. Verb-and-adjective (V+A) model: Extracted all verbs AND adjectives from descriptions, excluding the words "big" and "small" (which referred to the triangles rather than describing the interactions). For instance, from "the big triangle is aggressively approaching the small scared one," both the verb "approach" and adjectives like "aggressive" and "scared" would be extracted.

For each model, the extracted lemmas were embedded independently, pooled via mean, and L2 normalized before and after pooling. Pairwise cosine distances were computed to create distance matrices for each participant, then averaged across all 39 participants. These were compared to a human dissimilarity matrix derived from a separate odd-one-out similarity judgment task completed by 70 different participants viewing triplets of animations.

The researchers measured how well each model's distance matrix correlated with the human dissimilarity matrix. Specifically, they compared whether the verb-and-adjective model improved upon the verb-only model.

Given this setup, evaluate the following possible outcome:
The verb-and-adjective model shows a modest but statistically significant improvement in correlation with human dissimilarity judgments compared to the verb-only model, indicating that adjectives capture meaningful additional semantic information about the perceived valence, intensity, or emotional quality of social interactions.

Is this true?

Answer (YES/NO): NO